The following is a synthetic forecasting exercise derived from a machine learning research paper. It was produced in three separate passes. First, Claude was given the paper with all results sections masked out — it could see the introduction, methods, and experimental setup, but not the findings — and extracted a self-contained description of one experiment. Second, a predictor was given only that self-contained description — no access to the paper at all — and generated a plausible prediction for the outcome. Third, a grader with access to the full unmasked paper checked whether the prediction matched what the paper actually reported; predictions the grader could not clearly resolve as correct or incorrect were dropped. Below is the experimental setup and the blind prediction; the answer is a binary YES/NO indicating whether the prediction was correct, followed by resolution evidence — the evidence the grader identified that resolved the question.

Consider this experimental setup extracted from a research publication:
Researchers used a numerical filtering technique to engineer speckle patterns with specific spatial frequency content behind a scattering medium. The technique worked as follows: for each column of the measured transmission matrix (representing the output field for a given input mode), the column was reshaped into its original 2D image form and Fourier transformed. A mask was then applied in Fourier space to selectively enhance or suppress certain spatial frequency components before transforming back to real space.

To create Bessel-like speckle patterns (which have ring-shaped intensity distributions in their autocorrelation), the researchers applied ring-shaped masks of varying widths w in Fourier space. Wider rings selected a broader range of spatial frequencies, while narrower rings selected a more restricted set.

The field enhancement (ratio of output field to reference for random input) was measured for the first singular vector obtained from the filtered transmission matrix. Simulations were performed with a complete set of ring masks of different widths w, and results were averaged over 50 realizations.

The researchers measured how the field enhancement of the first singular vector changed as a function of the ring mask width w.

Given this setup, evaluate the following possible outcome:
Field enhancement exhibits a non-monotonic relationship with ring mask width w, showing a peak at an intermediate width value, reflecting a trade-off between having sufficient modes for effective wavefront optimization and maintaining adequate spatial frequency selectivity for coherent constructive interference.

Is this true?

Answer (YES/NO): NO